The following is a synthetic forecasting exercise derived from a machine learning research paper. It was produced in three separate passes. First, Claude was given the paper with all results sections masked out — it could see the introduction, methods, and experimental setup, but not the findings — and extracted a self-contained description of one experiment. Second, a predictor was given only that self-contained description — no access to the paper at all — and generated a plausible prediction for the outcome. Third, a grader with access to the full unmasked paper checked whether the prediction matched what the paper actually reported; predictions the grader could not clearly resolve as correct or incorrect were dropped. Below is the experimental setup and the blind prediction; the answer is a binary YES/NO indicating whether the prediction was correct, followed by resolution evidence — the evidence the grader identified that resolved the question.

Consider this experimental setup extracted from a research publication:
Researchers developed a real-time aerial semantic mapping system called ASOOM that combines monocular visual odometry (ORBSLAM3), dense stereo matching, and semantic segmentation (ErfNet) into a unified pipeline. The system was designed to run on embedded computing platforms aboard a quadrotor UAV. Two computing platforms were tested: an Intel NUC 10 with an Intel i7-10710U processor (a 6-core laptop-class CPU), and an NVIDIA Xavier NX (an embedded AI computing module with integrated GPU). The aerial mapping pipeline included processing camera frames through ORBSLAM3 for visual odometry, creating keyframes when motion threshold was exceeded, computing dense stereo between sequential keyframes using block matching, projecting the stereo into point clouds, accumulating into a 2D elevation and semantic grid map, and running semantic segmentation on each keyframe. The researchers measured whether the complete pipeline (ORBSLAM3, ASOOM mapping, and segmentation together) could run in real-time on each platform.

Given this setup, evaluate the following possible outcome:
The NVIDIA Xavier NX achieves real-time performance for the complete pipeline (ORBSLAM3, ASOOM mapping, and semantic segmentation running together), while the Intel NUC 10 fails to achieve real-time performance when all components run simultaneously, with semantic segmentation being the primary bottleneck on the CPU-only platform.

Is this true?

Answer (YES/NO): NO